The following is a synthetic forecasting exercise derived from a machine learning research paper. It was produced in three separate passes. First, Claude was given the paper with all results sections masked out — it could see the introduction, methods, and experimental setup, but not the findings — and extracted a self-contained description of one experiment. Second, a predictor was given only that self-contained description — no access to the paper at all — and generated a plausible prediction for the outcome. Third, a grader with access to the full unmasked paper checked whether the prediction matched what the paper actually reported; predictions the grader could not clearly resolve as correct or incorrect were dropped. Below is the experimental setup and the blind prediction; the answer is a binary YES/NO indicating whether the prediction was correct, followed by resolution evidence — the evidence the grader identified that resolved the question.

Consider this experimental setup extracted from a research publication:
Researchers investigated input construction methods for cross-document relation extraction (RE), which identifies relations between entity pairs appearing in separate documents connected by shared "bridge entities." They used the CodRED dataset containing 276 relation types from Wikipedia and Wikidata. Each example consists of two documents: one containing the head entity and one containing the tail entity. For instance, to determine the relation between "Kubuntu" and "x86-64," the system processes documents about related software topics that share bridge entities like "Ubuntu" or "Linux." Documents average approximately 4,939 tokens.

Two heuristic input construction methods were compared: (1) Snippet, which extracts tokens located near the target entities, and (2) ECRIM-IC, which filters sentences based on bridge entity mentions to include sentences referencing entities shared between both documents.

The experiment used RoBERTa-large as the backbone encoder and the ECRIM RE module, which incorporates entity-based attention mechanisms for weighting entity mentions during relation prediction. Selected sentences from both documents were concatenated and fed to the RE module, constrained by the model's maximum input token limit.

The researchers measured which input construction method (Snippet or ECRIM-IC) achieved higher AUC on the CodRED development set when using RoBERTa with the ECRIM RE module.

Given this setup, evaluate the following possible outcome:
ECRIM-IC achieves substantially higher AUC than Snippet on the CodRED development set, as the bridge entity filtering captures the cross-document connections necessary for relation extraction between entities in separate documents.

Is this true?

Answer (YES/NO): NO